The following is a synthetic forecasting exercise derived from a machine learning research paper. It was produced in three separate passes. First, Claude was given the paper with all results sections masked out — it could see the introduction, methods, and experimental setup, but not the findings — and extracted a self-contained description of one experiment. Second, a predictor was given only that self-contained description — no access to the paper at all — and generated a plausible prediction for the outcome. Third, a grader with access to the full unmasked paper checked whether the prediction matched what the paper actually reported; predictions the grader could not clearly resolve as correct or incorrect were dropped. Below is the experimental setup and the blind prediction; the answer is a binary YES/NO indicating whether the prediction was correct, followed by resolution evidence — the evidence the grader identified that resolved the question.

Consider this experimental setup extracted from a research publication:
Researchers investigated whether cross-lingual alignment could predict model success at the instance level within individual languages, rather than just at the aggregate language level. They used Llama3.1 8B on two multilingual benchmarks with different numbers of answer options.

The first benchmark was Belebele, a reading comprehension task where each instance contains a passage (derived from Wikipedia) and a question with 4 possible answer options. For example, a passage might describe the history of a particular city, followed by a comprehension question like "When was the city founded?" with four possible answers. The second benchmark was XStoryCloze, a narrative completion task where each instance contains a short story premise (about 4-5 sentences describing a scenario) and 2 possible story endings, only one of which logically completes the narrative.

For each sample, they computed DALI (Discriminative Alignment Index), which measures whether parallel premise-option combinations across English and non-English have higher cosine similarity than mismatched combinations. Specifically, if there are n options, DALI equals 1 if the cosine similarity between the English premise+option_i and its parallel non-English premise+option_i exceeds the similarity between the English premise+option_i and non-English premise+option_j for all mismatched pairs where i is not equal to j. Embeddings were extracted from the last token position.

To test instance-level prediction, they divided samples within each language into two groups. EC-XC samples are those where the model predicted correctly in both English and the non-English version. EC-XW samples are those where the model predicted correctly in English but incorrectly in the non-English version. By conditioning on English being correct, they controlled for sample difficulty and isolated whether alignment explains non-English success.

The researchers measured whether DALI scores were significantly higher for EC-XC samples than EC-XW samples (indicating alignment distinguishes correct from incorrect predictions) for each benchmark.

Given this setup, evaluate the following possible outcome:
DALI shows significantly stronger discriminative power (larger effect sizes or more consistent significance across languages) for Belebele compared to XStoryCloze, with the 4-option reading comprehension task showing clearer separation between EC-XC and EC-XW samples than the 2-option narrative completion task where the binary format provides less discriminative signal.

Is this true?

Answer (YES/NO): NO